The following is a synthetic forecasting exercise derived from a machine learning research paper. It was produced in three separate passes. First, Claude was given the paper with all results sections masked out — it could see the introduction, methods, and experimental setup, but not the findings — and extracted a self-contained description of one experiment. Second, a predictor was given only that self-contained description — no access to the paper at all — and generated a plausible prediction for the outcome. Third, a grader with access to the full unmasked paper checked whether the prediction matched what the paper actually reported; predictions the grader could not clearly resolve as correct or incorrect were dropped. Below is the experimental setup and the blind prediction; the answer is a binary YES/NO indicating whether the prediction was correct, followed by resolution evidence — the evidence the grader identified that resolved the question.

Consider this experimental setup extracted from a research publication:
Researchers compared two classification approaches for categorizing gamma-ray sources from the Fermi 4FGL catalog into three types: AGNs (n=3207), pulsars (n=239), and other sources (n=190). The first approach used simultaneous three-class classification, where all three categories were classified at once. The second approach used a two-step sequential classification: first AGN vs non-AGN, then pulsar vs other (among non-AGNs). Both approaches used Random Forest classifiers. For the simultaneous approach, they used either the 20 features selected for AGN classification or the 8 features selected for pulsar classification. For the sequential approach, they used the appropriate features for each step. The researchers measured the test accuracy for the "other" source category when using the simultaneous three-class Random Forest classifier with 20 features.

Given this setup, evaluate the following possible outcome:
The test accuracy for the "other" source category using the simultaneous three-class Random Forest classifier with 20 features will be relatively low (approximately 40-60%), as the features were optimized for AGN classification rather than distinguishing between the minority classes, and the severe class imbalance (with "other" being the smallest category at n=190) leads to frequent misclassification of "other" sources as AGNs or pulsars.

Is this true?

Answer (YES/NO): YES